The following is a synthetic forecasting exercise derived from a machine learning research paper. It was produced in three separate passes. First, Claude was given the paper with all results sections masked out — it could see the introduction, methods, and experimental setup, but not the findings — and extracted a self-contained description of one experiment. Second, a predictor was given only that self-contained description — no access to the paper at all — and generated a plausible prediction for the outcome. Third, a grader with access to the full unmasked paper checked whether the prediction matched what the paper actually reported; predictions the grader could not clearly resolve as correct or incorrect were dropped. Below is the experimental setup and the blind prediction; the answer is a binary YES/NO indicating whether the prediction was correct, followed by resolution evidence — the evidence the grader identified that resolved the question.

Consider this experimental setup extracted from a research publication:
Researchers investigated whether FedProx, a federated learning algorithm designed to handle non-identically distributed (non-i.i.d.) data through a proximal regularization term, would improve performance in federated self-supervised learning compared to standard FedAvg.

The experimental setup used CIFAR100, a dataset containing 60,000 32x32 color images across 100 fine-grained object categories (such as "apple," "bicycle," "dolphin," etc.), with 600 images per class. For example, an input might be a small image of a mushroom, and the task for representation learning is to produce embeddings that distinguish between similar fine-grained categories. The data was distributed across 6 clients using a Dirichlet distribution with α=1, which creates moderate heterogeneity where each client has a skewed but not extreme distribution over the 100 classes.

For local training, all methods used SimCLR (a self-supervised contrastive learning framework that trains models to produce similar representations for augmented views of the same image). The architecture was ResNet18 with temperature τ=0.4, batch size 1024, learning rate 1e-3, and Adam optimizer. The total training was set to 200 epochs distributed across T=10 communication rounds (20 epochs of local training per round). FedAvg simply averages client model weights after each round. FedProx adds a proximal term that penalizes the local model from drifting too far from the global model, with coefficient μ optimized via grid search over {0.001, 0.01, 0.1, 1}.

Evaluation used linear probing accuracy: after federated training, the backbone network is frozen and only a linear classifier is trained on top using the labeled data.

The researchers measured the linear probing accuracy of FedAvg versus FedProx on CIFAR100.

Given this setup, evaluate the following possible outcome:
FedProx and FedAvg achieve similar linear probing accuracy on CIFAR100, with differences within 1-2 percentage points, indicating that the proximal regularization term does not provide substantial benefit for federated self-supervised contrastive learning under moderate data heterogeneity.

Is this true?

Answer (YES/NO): NO